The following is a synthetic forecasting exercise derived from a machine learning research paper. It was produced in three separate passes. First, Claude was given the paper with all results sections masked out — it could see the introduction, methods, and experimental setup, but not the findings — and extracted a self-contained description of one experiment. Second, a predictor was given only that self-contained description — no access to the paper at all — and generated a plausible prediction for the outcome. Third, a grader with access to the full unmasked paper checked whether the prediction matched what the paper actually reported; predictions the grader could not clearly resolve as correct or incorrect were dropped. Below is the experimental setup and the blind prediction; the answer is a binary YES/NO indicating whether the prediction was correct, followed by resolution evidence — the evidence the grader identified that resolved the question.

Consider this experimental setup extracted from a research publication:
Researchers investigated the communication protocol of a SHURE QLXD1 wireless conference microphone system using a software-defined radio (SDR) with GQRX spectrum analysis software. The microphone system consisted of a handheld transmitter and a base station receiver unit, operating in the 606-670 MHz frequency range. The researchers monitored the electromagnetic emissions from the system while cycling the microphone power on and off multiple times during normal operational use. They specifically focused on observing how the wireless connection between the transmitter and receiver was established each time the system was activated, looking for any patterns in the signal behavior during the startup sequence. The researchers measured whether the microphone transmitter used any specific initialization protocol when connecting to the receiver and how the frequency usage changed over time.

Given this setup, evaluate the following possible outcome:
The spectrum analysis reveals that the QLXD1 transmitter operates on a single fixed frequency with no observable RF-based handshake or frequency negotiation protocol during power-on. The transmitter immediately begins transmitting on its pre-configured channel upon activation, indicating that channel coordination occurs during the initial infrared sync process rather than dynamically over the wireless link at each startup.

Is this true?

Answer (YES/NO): NO